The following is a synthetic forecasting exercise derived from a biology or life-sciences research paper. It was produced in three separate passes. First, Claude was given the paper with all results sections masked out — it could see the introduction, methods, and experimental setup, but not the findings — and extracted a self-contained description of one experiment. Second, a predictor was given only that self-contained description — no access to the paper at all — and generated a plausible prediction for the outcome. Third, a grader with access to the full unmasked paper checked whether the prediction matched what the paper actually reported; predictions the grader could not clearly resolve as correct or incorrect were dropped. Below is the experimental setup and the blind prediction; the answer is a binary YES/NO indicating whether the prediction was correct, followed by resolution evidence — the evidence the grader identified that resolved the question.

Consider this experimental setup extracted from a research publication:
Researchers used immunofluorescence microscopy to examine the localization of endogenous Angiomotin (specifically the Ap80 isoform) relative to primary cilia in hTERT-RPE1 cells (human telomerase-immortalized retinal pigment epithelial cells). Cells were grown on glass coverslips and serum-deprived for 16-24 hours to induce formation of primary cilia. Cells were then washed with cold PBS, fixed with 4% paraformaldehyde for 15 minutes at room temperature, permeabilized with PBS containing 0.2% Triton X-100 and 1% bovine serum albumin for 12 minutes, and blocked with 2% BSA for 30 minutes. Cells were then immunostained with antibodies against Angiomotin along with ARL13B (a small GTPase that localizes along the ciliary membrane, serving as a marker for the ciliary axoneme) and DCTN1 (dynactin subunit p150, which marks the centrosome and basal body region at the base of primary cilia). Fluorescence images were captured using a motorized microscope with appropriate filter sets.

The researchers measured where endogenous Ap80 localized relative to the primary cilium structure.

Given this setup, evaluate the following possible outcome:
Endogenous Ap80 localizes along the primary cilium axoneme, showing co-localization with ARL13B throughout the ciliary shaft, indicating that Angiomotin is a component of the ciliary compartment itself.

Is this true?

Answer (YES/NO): NO